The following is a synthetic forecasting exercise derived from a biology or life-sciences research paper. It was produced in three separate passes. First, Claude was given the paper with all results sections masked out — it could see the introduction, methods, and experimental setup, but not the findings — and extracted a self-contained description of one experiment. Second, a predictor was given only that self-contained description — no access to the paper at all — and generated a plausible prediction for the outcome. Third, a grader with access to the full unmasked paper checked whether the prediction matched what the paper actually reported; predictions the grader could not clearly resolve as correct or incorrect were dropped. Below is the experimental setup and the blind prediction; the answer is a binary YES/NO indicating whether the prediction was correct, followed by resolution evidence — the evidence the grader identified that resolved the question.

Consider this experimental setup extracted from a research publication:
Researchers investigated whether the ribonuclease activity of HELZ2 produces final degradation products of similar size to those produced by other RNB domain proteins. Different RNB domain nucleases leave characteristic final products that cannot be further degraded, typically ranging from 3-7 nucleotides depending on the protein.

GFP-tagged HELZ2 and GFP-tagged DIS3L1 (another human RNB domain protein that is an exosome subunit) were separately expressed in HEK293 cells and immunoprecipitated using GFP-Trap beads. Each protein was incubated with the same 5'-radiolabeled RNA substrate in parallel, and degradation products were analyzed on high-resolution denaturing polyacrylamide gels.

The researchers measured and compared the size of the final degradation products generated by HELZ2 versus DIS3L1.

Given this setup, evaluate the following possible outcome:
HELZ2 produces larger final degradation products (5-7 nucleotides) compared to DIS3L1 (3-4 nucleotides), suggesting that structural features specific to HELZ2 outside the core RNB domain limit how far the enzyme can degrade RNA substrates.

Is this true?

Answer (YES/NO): NO